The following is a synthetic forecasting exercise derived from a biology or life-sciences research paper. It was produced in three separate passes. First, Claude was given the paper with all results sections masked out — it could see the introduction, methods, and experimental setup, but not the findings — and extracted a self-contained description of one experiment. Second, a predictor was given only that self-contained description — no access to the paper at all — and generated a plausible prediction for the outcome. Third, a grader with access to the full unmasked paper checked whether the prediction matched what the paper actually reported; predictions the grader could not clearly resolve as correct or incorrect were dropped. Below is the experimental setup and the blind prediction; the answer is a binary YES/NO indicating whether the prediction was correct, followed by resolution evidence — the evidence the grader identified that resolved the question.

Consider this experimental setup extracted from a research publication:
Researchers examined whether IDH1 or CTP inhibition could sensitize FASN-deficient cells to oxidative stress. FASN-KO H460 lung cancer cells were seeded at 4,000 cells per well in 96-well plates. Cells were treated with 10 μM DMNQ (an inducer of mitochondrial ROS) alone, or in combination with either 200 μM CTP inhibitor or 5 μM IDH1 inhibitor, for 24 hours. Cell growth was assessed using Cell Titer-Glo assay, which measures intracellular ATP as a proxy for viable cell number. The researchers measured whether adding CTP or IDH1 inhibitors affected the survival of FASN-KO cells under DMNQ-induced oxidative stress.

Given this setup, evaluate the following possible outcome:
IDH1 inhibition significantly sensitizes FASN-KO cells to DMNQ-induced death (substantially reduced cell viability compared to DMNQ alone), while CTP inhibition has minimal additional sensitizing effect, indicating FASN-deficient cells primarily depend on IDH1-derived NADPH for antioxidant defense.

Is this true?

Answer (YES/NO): NO